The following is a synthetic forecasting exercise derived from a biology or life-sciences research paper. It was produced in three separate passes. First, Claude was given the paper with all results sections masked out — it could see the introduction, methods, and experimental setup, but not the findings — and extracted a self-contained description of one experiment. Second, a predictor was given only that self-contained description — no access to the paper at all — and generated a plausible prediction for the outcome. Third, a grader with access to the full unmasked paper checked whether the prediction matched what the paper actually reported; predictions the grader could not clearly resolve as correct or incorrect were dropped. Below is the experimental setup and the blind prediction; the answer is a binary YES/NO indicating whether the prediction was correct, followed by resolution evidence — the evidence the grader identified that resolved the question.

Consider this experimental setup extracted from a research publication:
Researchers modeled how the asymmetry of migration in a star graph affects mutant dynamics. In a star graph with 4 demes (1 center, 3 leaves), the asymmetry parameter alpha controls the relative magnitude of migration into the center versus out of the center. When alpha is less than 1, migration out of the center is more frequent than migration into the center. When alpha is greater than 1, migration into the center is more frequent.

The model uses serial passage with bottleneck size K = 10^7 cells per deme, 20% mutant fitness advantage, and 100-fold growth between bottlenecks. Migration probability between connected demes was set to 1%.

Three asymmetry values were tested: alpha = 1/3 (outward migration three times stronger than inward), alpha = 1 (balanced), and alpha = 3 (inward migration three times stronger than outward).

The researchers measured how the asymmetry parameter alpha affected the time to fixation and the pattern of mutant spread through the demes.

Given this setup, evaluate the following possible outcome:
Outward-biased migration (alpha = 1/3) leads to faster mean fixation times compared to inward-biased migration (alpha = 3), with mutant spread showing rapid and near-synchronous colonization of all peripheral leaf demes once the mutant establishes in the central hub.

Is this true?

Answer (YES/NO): NO